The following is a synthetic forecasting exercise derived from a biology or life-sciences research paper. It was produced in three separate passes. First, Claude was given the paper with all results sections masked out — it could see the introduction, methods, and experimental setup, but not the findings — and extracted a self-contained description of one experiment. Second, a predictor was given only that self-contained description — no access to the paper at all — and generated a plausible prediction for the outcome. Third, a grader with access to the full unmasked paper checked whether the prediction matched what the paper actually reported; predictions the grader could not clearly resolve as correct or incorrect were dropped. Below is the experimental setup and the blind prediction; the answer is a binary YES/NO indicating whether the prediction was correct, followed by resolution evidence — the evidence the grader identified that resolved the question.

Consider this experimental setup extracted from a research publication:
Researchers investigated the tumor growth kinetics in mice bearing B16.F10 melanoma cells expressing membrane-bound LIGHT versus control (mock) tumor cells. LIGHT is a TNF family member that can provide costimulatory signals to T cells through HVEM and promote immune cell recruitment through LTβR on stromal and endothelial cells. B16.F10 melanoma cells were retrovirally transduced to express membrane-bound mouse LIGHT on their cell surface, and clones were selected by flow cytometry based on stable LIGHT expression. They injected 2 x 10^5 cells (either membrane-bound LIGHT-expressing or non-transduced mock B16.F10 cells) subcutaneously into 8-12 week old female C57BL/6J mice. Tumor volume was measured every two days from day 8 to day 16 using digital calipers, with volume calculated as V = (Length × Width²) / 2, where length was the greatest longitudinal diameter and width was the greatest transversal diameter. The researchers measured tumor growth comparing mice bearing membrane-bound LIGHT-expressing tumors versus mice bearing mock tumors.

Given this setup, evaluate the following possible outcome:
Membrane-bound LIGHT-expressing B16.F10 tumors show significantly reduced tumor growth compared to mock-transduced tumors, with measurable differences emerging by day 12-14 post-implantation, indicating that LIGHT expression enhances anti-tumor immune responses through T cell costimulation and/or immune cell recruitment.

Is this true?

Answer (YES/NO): NO